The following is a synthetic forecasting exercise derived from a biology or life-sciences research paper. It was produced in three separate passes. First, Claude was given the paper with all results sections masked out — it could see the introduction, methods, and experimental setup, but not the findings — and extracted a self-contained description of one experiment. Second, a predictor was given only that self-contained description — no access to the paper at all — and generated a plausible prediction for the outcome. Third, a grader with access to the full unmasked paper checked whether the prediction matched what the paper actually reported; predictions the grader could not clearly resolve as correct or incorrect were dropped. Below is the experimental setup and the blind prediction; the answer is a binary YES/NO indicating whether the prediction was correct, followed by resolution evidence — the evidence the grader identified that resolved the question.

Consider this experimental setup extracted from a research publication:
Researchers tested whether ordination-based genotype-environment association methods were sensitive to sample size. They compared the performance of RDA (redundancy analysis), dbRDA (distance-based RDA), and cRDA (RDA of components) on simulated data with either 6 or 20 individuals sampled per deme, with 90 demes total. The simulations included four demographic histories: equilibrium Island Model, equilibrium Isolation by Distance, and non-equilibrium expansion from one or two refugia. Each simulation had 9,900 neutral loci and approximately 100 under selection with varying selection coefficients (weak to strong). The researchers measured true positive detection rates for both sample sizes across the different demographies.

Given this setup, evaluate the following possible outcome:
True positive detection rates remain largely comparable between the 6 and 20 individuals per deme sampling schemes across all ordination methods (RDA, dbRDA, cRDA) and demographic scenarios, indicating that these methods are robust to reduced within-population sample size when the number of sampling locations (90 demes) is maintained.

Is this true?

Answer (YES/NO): NO